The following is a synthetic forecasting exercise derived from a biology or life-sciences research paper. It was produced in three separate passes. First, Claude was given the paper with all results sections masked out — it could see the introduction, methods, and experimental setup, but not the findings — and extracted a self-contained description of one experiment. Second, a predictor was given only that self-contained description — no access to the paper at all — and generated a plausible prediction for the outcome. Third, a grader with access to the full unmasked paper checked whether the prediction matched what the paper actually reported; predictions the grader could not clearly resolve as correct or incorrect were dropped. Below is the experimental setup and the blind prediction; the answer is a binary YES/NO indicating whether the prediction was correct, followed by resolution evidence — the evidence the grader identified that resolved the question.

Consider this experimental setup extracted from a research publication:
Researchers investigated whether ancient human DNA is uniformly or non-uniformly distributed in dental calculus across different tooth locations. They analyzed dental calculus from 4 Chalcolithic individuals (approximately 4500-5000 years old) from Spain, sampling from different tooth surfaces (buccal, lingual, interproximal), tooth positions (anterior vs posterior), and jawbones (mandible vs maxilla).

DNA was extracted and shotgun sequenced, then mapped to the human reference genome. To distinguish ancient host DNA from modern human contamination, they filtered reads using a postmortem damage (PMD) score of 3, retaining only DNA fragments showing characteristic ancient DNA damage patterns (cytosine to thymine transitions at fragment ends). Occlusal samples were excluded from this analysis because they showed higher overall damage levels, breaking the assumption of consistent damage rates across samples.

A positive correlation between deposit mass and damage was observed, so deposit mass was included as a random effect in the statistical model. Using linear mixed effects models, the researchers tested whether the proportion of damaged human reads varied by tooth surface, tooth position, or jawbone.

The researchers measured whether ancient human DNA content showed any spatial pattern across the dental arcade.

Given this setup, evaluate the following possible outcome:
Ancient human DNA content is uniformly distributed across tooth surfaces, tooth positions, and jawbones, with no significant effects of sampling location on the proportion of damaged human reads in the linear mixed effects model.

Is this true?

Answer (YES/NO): YES